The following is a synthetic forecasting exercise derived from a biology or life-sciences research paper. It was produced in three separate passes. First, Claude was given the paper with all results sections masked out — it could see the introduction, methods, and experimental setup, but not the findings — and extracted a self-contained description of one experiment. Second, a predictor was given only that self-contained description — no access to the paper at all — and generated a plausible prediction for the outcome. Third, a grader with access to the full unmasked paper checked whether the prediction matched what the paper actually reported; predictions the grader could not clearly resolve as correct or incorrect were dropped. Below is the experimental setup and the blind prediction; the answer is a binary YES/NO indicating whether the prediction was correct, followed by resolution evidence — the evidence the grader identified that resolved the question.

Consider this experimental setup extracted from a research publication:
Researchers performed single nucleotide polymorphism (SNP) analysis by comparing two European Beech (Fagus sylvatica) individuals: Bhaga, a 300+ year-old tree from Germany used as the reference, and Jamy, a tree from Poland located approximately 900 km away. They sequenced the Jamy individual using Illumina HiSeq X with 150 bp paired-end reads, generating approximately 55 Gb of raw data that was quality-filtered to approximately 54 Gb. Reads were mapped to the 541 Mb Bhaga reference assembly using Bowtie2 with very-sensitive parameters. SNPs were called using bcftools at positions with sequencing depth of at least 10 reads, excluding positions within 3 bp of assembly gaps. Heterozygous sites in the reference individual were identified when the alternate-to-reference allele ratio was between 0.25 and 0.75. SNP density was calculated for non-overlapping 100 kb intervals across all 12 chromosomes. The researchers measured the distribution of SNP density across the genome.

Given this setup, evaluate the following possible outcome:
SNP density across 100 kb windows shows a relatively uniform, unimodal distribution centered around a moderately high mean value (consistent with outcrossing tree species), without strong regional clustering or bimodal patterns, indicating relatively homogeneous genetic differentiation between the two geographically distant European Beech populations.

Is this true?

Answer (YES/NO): NO